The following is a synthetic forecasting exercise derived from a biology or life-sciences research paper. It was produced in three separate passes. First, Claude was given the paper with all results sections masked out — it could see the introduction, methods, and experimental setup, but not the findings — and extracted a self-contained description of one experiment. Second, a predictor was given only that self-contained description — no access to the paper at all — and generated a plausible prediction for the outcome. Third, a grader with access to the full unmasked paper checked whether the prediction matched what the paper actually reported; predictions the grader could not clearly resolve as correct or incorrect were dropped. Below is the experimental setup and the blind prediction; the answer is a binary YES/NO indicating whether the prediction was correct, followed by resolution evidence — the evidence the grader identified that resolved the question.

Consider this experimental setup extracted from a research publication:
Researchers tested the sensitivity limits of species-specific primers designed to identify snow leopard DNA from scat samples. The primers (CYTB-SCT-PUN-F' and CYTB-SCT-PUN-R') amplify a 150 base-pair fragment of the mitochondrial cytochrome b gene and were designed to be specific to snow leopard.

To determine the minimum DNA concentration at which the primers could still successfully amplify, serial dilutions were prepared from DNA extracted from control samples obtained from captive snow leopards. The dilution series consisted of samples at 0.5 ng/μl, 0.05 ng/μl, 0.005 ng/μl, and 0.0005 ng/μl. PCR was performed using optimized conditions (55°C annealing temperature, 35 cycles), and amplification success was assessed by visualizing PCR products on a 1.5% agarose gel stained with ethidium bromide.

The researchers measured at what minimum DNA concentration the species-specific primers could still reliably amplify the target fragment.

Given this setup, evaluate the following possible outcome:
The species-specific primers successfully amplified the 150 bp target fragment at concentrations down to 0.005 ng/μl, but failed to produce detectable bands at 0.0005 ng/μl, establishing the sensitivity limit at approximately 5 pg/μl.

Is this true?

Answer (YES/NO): NO